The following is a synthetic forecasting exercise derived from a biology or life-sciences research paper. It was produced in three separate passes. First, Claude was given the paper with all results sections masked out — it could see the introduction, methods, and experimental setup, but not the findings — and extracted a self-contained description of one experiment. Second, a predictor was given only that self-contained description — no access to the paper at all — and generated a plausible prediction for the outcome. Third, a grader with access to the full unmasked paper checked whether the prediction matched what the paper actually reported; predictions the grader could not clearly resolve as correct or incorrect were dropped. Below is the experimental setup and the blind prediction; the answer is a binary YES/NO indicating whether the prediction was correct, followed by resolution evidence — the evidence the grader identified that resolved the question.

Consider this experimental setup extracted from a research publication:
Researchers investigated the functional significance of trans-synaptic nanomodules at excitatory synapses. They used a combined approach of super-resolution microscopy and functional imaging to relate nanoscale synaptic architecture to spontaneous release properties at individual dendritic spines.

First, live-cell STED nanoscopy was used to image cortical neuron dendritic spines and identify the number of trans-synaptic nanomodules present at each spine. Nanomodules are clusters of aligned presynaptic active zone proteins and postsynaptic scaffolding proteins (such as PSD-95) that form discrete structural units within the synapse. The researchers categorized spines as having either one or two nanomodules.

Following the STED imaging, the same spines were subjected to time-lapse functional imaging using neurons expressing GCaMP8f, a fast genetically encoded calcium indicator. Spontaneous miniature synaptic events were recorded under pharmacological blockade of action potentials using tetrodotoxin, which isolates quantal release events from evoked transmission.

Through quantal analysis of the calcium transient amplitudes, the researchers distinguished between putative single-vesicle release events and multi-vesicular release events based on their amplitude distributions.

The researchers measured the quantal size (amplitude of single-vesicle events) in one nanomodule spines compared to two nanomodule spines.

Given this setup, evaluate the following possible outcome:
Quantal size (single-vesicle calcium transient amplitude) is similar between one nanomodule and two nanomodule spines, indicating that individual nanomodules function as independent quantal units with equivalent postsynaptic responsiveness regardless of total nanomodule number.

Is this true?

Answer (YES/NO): YES